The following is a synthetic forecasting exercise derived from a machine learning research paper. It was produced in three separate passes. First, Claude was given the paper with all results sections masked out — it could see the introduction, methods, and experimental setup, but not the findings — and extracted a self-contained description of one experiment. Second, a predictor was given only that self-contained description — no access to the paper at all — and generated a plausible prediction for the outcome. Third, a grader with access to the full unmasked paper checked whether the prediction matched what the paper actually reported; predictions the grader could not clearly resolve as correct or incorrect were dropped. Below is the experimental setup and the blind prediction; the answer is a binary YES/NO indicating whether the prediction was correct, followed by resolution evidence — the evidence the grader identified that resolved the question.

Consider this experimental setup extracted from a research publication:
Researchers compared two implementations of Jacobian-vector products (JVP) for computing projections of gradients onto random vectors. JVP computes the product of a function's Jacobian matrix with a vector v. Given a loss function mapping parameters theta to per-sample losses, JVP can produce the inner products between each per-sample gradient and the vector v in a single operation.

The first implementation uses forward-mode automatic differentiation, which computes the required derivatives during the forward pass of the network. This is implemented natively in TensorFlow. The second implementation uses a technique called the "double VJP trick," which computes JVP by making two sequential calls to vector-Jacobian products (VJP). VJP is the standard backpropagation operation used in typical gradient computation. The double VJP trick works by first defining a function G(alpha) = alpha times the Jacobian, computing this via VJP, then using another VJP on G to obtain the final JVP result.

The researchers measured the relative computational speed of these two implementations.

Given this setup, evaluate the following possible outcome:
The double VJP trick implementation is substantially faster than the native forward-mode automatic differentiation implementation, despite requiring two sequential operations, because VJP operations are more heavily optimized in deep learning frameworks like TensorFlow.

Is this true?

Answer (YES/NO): NO